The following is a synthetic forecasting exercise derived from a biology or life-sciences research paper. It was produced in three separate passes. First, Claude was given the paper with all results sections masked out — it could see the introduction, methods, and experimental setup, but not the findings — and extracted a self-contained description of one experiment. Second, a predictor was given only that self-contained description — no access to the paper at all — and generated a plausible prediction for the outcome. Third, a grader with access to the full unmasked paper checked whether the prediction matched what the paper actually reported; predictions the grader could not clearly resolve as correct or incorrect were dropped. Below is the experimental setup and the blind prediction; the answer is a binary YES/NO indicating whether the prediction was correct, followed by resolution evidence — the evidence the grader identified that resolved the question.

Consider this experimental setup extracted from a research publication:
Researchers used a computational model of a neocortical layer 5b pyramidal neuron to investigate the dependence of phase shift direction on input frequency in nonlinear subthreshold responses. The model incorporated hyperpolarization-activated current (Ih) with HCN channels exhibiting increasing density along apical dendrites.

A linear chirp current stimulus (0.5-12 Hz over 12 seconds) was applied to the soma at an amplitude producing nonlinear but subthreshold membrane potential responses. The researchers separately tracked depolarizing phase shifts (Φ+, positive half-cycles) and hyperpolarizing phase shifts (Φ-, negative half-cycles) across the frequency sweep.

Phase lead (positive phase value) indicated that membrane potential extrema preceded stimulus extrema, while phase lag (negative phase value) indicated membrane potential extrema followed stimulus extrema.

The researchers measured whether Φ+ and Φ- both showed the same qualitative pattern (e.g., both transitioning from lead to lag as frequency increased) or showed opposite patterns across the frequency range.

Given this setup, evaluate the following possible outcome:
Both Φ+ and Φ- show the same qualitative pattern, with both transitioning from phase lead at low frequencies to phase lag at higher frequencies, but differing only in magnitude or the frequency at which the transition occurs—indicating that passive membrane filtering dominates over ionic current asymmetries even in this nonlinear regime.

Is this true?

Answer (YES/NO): YES